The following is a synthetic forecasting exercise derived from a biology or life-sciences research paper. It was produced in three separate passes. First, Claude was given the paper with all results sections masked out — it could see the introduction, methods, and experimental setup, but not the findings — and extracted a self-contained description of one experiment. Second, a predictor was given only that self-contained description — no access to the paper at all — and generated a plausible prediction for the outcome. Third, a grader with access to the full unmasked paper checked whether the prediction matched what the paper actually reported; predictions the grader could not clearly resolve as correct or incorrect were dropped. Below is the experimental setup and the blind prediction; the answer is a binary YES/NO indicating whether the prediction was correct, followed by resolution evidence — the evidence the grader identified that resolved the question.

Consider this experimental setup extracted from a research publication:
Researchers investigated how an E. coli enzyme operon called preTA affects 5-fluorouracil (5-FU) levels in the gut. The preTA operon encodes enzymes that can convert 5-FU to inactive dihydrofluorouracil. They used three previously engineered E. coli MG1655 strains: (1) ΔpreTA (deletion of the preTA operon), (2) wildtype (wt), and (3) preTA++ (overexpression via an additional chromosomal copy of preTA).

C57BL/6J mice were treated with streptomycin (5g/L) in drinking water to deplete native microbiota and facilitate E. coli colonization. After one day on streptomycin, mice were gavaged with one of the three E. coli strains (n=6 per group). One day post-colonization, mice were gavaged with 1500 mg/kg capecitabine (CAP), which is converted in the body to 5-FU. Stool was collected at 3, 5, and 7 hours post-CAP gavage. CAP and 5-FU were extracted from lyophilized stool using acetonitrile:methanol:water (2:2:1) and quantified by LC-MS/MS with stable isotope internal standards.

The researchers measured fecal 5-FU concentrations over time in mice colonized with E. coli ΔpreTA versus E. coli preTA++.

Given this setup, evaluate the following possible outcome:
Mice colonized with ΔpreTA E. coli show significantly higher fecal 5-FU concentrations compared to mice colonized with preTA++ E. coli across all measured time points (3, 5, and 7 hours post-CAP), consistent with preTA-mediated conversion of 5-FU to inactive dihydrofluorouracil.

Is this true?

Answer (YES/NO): YES